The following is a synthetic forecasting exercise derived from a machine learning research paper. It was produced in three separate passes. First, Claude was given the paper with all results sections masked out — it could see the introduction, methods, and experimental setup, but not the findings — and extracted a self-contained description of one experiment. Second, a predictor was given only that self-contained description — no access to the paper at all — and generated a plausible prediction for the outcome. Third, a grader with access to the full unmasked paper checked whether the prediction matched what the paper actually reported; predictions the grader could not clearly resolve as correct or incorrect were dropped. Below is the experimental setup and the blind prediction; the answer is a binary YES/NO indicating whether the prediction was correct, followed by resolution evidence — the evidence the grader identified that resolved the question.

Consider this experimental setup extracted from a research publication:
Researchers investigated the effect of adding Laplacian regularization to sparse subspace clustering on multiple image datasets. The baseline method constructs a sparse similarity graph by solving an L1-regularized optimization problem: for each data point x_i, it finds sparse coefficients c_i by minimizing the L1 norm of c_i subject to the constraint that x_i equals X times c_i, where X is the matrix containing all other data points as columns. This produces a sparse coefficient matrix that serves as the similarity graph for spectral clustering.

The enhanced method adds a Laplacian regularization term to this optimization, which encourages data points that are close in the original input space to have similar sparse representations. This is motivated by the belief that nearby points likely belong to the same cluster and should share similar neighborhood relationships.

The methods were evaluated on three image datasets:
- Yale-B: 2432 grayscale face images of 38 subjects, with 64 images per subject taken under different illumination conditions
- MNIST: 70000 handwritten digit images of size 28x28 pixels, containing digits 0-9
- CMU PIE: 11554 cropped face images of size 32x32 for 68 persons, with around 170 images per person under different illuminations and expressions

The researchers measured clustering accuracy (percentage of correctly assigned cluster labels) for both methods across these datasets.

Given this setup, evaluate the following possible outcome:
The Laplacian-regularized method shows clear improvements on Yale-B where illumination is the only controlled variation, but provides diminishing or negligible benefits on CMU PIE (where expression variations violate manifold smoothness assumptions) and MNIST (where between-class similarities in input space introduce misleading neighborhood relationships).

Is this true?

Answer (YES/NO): NO